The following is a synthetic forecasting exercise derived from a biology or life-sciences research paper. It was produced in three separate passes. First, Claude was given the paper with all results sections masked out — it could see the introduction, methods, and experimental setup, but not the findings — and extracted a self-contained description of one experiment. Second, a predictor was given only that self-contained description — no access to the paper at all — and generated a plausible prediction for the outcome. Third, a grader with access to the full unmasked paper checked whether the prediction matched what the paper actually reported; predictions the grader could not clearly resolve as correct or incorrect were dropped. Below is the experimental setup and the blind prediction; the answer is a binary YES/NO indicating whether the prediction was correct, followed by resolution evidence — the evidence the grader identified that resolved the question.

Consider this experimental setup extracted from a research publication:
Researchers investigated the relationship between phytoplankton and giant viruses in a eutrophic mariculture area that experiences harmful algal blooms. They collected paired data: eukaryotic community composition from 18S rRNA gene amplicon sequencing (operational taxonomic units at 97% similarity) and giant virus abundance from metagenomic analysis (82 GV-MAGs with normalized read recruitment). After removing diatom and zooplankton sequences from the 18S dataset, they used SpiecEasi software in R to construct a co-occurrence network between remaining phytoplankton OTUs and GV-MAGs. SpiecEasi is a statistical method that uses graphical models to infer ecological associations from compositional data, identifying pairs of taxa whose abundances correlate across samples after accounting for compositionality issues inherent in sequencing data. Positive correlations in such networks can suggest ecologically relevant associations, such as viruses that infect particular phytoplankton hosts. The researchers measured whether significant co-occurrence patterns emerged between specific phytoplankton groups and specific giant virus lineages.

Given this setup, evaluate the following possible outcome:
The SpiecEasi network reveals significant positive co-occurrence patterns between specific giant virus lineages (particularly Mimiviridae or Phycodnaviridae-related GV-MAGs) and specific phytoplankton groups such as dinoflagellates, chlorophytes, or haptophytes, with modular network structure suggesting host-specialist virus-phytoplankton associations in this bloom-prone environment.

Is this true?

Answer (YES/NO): NO